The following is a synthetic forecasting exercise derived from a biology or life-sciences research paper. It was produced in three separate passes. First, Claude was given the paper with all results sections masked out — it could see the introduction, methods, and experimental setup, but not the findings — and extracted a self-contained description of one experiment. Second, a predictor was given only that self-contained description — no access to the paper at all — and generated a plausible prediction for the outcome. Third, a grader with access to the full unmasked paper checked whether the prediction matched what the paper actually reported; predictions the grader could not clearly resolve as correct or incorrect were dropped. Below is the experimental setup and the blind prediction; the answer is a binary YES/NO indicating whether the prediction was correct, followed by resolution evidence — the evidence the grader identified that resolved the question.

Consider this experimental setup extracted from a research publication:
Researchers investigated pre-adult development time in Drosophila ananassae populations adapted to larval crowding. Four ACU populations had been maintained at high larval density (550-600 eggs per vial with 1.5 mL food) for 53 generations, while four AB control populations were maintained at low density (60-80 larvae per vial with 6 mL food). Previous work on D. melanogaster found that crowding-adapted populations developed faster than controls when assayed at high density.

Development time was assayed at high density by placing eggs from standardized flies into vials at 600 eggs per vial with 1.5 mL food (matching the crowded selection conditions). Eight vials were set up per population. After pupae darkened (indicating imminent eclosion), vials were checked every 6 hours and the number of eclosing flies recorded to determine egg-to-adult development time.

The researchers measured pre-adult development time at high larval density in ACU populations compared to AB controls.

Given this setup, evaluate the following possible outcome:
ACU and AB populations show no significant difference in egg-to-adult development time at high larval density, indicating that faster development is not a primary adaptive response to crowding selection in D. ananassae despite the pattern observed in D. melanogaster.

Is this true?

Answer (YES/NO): NO